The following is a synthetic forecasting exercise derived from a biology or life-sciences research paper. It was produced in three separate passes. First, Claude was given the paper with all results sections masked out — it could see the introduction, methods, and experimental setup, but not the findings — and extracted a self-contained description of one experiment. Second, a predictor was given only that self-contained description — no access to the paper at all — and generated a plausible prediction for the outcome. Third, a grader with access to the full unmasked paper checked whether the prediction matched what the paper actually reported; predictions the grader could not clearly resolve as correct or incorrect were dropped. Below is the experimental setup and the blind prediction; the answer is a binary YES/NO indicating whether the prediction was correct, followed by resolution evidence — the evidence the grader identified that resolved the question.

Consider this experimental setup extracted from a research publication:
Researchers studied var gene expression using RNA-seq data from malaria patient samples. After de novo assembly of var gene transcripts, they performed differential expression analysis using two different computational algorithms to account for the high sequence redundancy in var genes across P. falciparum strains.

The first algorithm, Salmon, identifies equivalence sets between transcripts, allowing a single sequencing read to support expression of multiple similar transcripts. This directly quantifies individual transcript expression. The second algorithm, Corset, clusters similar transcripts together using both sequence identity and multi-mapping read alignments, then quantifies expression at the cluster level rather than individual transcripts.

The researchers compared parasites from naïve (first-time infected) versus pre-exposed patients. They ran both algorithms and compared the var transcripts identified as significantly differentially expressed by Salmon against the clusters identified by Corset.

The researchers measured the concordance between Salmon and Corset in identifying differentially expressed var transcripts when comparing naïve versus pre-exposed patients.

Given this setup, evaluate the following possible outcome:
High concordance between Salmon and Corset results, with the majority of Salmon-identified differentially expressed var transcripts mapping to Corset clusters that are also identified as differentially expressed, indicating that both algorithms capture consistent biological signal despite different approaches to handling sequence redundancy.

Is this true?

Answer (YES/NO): NO